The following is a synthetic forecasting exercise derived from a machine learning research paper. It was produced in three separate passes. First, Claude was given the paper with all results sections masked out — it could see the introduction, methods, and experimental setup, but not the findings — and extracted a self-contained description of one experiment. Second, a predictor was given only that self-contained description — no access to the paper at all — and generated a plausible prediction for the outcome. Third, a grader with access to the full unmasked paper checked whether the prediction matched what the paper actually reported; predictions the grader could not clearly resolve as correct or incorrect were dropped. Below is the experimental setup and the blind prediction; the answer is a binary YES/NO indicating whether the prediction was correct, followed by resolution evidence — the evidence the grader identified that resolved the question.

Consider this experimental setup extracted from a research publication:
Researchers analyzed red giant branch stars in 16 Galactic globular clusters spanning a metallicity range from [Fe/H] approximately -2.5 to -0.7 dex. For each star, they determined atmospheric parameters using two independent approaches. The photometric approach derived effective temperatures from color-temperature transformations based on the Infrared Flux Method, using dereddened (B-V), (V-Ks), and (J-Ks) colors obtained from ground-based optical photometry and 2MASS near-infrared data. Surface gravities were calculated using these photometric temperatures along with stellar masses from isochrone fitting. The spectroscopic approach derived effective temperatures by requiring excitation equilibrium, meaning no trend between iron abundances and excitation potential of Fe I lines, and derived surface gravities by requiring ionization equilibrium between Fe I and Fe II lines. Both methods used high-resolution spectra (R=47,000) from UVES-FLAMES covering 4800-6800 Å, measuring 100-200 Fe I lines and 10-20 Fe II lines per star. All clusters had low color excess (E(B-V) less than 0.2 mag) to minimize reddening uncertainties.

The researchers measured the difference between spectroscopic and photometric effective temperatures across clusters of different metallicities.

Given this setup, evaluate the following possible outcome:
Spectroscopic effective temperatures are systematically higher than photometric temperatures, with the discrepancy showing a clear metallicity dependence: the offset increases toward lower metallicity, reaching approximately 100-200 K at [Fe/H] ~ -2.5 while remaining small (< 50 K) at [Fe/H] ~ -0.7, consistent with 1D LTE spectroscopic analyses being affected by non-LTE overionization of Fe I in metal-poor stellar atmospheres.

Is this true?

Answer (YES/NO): NO